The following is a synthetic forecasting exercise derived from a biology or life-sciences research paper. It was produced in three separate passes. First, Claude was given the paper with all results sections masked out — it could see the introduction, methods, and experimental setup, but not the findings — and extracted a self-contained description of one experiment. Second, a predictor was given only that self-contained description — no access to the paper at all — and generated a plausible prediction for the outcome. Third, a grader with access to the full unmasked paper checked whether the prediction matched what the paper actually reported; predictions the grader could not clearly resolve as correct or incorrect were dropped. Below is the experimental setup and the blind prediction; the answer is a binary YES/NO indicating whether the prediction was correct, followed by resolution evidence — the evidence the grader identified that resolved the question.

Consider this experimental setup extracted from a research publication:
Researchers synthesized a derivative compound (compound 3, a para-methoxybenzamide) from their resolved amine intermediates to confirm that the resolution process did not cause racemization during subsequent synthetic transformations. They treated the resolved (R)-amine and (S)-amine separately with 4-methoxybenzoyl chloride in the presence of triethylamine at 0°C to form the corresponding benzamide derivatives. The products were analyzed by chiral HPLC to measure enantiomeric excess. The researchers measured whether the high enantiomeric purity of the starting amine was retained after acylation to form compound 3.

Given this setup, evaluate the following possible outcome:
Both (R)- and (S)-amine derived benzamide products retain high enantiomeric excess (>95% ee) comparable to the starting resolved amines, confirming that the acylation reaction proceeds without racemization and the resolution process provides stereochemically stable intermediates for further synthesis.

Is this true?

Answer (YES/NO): YES